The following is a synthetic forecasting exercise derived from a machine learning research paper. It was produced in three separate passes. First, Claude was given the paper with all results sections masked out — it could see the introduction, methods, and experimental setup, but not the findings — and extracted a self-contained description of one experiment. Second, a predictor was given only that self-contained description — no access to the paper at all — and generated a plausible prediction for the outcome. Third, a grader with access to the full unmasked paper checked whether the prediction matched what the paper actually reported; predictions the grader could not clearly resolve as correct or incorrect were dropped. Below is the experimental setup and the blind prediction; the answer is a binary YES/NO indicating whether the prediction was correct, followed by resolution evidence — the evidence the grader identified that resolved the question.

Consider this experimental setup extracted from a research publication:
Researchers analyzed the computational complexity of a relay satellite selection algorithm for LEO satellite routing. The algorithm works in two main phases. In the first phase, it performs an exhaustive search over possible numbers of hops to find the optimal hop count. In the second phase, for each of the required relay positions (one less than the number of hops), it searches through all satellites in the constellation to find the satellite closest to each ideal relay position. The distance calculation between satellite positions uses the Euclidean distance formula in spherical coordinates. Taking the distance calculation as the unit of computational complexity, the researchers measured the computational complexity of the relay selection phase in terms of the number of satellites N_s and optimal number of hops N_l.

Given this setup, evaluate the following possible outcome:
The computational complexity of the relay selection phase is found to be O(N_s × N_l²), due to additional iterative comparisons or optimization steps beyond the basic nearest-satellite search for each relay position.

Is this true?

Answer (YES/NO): NO